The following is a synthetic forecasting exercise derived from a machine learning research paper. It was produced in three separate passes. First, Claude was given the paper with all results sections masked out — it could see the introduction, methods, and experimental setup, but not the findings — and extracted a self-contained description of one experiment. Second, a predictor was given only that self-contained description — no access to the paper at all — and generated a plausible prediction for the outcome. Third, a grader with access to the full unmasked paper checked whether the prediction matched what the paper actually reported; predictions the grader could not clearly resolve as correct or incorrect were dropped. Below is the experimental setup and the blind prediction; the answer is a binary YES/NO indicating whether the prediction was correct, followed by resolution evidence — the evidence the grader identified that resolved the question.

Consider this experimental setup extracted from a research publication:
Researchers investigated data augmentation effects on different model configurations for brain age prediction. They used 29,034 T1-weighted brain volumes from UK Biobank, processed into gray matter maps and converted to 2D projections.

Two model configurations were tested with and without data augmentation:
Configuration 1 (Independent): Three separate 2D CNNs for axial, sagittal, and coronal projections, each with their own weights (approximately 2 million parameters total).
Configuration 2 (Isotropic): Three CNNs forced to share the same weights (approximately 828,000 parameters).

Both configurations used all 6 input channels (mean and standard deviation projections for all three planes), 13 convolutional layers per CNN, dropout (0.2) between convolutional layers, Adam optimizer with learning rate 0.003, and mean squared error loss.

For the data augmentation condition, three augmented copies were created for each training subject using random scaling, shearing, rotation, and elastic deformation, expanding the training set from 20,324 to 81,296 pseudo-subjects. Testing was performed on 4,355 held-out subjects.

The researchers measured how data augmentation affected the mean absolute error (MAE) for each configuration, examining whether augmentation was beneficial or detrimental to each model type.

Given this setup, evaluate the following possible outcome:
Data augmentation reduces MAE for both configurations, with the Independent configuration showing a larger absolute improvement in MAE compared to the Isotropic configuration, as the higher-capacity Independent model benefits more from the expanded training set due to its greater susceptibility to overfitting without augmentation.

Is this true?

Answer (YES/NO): NO